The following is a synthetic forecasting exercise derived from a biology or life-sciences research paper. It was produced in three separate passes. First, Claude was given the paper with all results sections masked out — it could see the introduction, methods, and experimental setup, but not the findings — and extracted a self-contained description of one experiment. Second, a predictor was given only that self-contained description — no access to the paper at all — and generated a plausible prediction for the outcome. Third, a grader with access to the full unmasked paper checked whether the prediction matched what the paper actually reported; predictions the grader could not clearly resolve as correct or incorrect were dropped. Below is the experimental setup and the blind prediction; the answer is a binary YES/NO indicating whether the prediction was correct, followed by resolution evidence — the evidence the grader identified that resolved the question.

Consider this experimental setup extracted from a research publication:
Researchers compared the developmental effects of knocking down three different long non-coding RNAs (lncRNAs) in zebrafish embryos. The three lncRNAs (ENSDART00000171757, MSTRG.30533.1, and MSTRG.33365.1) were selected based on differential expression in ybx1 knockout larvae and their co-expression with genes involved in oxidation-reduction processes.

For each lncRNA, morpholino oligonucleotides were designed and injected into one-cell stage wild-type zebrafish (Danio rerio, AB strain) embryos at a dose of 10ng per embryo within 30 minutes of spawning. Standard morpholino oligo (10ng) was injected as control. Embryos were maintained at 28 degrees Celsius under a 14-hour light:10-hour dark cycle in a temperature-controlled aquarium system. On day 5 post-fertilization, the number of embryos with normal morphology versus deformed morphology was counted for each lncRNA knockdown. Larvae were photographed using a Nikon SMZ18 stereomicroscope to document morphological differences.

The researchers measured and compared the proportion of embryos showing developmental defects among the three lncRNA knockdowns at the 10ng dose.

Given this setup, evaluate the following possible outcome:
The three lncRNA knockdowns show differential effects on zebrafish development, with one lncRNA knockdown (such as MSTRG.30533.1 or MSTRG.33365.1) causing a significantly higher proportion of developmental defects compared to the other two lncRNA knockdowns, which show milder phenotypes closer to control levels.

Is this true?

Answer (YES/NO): NO